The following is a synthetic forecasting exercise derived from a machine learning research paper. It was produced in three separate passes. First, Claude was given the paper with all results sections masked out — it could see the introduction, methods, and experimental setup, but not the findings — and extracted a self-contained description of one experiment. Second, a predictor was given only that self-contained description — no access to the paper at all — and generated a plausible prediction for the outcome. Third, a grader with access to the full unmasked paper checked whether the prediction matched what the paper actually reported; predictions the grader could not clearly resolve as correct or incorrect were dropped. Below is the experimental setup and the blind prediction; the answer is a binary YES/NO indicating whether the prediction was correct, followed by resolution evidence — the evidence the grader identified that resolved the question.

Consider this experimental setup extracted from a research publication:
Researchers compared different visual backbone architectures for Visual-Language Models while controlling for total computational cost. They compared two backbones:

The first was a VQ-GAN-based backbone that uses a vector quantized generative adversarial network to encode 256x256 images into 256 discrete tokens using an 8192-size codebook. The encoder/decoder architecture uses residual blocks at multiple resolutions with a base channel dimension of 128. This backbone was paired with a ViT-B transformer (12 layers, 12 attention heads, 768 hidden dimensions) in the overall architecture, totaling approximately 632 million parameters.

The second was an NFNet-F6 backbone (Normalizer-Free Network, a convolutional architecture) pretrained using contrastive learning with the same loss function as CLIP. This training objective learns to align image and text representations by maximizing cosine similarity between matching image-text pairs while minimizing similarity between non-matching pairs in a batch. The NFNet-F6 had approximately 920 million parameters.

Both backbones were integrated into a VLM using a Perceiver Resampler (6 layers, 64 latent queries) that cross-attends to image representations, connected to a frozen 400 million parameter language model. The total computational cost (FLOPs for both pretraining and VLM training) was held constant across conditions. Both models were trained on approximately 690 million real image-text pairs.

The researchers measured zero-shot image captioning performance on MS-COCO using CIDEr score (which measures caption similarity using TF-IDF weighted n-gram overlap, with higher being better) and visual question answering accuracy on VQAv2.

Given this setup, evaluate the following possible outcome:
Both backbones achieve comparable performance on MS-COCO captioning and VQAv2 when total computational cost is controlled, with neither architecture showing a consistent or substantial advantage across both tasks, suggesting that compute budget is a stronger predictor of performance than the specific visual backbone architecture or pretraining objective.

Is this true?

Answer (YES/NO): NO